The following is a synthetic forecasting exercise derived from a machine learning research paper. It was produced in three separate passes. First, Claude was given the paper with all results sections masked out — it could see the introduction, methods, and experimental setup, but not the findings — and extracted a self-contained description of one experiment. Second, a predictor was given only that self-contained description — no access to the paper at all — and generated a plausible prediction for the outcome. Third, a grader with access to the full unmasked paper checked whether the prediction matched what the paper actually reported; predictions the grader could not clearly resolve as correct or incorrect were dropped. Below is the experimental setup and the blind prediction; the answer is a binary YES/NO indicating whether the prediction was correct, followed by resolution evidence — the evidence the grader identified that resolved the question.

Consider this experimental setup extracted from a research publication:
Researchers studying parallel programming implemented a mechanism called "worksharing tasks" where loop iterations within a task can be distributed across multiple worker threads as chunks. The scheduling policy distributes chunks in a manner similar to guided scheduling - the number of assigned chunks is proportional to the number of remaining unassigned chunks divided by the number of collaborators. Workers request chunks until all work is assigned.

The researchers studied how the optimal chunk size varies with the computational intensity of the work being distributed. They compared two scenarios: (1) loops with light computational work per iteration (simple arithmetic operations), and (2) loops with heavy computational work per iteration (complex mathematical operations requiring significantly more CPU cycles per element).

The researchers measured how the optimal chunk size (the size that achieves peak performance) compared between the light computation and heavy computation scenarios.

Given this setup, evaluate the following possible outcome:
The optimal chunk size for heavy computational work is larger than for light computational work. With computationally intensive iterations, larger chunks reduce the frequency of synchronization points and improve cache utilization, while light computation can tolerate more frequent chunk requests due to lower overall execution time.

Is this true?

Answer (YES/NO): NO